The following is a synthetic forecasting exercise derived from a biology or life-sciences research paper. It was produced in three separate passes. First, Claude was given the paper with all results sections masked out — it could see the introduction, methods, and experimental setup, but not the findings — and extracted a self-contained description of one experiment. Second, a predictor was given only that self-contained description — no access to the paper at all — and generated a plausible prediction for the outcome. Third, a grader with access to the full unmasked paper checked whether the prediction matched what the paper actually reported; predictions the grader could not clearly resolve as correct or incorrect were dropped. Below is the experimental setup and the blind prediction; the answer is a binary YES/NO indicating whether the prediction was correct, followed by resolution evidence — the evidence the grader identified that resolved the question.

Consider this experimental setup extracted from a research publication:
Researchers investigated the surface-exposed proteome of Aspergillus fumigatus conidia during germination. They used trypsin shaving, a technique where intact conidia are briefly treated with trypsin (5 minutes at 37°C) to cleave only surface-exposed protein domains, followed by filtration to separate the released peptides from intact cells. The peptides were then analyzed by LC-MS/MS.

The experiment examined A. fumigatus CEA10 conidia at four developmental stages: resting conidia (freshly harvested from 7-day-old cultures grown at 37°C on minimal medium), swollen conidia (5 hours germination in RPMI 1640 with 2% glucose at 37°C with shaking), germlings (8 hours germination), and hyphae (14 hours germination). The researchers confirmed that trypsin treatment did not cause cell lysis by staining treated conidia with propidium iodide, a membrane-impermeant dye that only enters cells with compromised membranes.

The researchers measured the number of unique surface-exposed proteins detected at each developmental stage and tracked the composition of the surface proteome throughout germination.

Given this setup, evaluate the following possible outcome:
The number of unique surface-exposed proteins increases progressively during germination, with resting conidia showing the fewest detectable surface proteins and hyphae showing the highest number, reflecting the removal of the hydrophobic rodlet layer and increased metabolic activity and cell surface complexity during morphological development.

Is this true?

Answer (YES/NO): NO